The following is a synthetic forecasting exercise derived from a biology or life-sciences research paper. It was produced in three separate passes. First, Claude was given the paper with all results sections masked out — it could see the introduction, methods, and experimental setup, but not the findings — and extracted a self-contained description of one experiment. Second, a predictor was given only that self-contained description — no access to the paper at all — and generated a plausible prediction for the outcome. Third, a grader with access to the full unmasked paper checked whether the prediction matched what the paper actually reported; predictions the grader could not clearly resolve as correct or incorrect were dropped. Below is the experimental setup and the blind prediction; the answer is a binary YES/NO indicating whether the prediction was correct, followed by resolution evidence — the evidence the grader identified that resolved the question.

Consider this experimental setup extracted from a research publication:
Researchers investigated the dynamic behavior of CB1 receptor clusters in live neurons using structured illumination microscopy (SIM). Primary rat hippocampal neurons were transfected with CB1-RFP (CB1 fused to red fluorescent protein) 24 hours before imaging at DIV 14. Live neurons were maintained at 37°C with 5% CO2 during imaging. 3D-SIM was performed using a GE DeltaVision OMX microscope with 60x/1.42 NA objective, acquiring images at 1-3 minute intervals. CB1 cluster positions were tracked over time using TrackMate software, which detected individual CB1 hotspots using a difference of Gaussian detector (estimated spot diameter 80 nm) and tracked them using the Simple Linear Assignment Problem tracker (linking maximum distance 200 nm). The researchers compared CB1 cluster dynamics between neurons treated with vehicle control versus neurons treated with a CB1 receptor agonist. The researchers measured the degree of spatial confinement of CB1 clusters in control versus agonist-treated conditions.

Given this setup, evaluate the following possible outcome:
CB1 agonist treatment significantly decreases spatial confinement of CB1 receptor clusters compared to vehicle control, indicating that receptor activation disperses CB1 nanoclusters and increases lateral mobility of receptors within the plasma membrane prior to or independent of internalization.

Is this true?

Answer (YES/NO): NO